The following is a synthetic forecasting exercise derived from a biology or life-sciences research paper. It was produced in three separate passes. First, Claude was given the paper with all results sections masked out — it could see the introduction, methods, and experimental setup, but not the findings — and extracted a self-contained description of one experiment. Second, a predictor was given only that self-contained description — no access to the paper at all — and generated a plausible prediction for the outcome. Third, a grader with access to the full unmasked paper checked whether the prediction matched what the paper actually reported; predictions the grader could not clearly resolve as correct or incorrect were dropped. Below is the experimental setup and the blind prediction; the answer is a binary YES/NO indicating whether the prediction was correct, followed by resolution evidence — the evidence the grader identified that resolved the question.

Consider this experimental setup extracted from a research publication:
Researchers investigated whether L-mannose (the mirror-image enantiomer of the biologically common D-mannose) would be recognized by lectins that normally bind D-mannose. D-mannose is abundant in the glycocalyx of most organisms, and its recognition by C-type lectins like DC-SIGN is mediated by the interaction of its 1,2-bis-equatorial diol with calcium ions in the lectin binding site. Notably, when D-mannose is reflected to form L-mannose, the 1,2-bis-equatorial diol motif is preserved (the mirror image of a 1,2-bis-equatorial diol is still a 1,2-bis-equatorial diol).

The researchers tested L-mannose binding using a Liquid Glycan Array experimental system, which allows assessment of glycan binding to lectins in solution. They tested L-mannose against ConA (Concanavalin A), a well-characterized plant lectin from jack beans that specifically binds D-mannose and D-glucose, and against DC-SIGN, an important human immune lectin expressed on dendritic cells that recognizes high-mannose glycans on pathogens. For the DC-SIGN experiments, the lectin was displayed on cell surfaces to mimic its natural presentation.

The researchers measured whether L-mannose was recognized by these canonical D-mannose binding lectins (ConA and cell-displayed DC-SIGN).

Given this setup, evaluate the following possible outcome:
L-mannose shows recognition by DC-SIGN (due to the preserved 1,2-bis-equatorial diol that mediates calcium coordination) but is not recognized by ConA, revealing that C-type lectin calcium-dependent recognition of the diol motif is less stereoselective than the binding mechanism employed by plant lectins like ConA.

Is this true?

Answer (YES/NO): NO